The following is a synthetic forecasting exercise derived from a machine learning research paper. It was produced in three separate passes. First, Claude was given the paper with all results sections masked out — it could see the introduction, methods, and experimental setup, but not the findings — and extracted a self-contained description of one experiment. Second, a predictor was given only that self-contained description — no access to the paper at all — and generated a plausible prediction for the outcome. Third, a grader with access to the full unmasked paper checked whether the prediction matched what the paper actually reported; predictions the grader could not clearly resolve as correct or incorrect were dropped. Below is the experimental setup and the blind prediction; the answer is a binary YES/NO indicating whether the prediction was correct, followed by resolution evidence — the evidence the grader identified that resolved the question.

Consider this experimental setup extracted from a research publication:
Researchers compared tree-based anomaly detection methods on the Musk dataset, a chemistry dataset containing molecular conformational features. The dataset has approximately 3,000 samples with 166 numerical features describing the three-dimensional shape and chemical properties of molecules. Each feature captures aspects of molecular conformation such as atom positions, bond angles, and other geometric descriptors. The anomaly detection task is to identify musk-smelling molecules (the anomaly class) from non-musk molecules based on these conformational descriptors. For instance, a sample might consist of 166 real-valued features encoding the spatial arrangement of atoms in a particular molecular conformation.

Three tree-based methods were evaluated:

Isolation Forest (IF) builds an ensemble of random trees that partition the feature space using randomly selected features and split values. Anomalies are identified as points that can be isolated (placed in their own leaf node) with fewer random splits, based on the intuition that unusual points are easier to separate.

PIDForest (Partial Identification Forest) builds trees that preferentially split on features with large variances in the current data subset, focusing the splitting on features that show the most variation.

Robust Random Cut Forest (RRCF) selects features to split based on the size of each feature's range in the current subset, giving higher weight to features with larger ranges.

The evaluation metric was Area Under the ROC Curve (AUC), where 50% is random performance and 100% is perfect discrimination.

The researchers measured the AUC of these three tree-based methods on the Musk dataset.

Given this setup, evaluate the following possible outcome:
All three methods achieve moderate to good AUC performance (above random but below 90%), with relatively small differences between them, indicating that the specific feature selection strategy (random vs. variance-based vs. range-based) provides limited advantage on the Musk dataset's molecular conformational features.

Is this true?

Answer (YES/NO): NO